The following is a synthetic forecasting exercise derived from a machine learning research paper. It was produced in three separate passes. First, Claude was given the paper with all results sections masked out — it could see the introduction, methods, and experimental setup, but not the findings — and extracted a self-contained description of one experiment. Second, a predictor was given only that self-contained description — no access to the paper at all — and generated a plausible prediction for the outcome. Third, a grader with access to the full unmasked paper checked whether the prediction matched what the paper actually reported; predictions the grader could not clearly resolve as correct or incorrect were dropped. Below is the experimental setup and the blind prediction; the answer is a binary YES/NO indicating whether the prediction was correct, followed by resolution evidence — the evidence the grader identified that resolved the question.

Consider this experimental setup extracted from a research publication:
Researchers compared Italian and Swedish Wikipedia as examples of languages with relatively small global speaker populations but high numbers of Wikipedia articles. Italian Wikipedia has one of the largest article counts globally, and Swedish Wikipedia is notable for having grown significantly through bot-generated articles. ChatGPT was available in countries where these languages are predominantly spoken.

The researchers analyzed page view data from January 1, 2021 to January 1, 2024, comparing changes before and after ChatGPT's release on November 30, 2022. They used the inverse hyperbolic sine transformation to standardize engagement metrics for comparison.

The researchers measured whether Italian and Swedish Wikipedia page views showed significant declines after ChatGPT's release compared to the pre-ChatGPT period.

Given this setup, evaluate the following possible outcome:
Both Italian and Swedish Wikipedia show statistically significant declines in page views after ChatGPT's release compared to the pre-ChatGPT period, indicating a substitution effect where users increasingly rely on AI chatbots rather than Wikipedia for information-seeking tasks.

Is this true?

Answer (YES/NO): NO